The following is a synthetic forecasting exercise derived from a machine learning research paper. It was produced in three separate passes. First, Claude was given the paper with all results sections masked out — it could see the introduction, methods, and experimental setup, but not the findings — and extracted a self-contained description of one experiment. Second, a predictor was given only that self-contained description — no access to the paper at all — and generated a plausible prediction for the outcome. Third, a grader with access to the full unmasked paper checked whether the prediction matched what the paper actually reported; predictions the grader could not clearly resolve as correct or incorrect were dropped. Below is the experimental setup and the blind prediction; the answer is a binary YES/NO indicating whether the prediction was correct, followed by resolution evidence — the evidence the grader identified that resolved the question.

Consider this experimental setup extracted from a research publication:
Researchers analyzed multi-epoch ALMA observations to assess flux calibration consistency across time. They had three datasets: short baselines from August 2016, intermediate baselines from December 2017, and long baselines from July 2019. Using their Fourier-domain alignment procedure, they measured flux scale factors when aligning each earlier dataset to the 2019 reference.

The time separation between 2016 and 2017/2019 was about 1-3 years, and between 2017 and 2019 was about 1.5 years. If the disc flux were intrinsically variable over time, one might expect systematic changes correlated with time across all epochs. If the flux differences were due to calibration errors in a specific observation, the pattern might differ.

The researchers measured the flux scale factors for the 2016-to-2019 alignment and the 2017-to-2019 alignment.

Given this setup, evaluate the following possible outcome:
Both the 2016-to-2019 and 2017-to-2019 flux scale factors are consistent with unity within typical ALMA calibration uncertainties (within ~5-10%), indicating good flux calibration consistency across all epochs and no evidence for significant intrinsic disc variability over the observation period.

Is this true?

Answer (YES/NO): NO